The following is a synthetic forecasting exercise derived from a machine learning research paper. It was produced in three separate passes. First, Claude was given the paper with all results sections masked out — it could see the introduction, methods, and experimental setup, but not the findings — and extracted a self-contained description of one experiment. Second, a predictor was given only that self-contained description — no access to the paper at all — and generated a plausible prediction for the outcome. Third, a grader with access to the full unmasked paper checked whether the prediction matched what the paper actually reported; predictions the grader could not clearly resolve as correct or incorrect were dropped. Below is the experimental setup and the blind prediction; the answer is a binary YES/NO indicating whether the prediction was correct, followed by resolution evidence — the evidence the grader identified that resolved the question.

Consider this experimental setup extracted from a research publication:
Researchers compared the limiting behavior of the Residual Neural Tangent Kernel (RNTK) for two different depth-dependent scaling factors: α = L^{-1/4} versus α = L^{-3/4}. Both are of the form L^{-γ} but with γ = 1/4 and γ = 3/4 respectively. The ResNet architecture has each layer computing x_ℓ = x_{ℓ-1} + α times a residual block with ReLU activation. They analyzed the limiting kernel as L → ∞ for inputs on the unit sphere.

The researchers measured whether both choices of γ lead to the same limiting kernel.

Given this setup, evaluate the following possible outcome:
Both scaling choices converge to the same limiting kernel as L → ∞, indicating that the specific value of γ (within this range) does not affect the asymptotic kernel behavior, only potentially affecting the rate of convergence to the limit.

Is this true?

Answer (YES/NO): NO